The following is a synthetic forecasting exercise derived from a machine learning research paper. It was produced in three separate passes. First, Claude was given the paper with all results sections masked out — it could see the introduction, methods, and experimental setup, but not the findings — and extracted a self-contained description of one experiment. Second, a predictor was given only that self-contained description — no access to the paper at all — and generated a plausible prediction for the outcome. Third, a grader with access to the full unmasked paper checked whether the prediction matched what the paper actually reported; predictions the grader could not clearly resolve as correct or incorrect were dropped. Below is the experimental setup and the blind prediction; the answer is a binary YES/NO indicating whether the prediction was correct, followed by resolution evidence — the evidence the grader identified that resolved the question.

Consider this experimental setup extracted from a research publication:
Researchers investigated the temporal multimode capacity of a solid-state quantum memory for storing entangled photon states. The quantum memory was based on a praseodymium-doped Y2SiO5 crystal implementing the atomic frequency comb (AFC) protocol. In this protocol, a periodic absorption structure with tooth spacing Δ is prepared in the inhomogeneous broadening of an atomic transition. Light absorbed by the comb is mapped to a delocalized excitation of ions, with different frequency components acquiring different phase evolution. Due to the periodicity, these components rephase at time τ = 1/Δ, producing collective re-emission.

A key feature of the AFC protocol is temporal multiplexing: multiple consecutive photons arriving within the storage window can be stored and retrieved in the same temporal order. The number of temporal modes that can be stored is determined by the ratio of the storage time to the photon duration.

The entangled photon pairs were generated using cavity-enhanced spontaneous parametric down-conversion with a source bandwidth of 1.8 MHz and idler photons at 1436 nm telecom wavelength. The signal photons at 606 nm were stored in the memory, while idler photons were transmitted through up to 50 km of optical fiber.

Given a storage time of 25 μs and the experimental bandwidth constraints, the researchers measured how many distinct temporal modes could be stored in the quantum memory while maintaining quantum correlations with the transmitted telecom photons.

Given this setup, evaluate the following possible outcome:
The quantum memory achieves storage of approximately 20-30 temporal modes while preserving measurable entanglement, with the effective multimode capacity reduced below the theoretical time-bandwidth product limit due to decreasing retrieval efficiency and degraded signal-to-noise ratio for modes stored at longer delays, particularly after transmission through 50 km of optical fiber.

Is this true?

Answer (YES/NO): NO